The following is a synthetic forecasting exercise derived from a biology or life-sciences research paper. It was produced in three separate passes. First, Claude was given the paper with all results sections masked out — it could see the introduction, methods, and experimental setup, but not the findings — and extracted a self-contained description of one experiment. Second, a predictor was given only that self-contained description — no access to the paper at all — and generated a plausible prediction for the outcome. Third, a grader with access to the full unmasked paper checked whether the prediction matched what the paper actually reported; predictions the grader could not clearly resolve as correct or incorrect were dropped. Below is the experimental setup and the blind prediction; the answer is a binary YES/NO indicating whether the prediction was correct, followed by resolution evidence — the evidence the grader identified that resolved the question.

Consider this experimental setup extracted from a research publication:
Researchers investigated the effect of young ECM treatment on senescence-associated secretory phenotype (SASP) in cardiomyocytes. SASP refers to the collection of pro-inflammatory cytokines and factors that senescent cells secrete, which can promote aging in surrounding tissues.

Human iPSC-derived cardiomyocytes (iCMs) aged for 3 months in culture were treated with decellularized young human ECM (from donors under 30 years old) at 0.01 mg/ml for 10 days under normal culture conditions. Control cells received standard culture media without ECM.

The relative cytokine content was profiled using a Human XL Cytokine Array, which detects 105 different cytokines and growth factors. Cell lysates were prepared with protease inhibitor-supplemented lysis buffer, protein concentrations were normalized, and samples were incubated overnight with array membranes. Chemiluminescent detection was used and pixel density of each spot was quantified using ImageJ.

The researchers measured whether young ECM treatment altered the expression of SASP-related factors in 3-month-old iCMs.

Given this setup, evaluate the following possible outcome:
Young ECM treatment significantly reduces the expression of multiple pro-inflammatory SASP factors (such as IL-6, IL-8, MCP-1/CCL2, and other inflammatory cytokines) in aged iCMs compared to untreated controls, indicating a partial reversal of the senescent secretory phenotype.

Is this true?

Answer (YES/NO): YES